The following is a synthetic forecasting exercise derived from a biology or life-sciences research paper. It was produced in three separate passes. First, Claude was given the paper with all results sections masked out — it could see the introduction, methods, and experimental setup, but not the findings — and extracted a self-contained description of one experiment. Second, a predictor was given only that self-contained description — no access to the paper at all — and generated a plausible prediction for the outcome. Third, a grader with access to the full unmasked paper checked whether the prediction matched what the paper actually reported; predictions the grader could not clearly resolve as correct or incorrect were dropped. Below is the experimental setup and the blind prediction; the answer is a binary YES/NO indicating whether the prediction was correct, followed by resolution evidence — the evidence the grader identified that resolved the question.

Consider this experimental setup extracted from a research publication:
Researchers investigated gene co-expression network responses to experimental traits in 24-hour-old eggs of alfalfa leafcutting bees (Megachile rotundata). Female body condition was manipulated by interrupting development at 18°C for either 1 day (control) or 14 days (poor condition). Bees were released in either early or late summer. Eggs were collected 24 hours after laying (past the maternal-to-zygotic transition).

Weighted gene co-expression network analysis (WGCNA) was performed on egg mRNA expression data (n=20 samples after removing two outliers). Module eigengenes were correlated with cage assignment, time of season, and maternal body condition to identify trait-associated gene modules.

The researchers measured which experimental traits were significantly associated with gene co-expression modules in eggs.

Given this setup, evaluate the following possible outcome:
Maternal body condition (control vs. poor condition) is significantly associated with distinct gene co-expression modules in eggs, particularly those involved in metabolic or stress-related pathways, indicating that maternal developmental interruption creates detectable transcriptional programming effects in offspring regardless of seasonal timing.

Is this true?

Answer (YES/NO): NO